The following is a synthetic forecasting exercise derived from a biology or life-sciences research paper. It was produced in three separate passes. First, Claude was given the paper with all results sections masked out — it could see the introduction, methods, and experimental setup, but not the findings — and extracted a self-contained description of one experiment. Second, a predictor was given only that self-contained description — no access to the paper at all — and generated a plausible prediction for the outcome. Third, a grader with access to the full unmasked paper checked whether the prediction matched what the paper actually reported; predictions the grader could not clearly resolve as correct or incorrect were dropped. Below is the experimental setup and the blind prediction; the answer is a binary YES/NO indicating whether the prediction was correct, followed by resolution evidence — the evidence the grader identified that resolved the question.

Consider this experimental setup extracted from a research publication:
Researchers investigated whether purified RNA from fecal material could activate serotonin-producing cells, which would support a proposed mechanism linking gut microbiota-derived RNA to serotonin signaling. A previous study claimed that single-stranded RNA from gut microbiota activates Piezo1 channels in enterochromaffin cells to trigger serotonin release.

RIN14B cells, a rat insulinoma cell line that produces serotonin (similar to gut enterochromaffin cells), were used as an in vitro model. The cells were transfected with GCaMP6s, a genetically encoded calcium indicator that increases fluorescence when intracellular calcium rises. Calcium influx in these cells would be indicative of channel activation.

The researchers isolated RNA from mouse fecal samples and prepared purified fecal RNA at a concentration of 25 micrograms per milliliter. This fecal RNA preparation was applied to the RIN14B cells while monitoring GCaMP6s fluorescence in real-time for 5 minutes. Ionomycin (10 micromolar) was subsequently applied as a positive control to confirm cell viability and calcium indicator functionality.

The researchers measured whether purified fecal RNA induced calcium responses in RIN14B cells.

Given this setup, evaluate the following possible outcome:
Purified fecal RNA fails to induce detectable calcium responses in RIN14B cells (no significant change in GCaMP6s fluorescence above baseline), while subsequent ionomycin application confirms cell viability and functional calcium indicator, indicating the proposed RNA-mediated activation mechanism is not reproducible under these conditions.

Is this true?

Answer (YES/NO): NO